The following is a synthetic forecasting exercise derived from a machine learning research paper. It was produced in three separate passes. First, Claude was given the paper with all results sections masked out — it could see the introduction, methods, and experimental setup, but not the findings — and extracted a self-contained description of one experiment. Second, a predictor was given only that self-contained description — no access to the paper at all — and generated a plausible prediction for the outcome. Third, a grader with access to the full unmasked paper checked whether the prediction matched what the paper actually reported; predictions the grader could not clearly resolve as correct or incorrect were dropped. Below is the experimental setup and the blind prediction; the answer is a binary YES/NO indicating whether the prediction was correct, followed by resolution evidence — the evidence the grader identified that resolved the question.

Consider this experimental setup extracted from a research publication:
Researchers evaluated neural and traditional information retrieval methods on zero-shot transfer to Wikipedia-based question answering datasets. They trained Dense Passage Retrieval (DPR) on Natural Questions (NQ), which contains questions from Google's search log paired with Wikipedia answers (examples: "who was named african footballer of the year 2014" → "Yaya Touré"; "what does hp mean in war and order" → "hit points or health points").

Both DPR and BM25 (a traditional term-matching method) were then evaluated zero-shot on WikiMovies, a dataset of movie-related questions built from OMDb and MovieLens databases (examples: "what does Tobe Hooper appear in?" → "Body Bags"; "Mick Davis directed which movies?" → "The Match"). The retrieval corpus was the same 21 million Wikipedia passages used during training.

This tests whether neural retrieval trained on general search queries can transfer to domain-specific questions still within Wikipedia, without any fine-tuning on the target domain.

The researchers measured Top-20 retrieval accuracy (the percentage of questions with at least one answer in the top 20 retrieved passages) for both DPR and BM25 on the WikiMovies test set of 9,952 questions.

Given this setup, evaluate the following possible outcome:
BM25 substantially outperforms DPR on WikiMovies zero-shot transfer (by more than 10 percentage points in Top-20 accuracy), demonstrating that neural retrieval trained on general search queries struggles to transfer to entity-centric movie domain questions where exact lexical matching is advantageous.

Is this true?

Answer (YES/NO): NO